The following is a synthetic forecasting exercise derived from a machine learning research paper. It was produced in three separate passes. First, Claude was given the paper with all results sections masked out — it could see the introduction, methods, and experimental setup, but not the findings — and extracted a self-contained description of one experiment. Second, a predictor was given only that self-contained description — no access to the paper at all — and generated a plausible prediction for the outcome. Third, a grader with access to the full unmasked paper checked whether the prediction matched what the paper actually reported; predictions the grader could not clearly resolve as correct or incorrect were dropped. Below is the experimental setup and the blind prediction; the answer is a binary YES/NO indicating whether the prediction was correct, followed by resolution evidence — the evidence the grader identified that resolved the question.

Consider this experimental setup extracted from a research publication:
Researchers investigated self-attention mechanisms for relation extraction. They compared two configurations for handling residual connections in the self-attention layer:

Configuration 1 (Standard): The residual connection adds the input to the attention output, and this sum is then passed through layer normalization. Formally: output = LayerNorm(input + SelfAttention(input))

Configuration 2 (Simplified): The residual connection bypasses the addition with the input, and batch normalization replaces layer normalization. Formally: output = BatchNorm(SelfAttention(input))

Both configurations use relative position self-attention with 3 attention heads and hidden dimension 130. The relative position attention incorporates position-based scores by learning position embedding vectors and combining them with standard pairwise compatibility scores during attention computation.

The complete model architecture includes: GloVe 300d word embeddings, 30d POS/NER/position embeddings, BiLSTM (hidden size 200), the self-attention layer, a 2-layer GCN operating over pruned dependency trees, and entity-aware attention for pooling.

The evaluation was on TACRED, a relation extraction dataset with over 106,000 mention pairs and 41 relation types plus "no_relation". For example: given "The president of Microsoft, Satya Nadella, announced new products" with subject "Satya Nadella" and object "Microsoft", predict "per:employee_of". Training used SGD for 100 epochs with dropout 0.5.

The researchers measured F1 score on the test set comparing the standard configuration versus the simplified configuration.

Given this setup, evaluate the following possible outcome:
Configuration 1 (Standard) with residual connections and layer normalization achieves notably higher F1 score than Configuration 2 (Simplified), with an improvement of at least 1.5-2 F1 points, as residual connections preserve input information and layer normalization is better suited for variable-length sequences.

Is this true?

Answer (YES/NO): NO